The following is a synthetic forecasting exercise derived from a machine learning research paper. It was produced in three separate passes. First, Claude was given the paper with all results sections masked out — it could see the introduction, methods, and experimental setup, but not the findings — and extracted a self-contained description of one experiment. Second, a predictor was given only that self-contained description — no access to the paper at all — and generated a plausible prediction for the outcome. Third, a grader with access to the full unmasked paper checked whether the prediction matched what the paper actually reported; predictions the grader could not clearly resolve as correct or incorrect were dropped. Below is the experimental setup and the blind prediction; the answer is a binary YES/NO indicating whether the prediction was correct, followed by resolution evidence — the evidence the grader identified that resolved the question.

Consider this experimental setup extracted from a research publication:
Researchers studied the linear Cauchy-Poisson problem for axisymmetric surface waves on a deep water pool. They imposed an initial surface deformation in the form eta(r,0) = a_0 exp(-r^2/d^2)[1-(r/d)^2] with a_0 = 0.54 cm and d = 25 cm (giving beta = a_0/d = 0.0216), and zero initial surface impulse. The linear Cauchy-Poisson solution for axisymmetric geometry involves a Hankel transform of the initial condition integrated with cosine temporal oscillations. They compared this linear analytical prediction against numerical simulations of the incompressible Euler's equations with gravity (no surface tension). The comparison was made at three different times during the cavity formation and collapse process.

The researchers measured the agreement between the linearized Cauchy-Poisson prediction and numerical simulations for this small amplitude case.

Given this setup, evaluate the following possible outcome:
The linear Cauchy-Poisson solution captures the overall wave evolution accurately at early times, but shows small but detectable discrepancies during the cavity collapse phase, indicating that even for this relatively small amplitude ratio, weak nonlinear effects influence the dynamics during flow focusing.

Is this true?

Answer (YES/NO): NO